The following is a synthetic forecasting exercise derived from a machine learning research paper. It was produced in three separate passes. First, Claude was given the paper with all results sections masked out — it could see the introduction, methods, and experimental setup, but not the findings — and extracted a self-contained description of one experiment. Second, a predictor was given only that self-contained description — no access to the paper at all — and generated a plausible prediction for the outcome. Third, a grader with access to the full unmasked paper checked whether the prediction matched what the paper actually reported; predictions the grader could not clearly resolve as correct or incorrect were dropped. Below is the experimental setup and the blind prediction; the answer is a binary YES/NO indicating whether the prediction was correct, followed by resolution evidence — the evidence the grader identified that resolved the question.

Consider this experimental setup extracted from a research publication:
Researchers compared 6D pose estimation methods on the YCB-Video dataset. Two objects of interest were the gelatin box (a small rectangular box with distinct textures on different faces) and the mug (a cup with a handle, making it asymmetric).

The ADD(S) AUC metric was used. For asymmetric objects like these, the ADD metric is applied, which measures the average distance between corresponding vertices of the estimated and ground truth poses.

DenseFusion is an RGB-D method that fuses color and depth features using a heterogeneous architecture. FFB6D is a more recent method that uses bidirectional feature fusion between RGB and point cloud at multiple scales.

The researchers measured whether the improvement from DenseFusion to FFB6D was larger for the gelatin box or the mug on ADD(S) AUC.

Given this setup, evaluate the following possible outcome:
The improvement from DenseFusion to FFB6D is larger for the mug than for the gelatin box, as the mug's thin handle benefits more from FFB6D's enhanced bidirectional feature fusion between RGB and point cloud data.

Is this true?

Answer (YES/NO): YES